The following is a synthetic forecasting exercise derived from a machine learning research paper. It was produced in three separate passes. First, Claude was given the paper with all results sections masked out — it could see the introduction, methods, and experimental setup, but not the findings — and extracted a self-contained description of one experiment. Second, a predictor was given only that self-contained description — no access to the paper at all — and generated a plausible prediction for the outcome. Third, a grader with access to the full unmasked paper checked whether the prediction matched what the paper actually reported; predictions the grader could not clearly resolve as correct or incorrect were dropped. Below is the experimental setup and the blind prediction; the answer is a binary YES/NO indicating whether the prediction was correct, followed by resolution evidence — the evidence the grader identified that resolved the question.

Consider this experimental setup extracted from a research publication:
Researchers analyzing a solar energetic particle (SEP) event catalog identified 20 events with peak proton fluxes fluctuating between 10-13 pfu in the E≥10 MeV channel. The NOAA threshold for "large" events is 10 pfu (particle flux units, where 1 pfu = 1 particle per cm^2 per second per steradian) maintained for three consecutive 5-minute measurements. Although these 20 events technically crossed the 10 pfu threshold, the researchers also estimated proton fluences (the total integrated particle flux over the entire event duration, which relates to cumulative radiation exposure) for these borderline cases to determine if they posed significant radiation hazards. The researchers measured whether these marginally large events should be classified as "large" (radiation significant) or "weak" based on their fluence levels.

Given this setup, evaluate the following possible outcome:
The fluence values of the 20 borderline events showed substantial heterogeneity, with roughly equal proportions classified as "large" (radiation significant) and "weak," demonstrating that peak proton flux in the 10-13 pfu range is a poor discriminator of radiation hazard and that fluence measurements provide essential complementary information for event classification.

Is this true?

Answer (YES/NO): NO